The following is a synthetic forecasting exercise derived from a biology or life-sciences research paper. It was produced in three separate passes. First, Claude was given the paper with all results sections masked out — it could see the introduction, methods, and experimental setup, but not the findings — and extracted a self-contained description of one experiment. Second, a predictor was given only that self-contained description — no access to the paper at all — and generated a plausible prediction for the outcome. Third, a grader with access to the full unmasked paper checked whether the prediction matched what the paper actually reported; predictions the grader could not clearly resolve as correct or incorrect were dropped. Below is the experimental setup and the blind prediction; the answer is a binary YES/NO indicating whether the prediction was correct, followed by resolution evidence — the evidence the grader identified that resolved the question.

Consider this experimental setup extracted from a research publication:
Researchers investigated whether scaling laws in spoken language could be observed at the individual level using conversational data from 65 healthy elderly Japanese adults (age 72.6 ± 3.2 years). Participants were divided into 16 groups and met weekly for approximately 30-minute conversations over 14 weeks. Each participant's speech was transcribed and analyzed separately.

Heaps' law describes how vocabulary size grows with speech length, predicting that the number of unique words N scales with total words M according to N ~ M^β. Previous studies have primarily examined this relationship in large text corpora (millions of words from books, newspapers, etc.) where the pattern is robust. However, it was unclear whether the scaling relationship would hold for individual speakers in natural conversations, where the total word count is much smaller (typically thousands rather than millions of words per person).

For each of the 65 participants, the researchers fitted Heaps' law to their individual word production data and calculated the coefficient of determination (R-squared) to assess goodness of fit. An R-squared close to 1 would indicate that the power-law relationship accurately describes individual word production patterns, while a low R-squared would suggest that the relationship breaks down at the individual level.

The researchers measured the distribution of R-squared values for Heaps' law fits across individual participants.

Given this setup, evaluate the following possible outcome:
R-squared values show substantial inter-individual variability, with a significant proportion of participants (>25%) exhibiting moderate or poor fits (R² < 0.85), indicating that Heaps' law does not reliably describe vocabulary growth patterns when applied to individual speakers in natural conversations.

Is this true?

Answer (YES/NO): NO